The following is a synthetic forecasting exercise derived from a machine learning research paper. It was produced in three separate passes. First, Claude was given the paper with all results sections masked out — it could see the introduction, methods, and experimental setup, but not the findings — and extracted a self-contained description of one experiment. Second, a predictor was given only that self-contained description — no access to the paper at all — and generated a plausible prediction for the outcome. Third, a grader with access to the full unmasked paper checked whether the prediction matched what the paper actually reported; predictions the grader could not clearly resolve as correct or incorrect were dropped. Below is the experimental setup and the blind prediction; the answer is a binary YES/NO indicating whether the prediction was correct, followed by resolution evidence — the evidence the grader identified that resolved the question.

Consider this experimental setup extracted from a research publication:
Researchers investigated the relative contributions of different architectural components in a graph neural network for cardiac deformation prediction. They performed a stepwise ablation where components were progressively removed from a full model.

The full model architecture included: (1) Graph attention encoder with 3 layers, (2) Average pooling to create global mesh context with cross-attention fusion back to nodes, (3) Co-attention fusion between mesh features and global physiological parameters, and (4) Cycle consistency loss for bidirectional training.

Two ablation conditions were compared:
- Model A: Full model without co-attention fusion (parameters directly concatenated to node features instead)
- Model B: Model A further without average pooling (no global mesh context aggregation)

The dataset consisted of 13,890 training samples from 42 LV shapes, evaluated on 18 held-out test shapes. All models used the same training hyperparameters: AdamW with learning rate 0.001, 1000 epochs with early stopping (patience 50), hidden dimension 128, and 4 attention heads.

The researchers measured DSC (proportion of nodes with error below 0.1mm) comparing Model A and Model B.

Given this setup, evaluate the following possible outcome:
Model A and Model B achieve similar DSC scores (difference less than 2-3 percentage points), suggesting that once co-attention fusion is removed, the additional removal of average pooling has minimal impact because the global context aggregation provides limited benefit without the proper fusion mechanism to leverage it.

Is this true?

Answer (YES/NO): NO